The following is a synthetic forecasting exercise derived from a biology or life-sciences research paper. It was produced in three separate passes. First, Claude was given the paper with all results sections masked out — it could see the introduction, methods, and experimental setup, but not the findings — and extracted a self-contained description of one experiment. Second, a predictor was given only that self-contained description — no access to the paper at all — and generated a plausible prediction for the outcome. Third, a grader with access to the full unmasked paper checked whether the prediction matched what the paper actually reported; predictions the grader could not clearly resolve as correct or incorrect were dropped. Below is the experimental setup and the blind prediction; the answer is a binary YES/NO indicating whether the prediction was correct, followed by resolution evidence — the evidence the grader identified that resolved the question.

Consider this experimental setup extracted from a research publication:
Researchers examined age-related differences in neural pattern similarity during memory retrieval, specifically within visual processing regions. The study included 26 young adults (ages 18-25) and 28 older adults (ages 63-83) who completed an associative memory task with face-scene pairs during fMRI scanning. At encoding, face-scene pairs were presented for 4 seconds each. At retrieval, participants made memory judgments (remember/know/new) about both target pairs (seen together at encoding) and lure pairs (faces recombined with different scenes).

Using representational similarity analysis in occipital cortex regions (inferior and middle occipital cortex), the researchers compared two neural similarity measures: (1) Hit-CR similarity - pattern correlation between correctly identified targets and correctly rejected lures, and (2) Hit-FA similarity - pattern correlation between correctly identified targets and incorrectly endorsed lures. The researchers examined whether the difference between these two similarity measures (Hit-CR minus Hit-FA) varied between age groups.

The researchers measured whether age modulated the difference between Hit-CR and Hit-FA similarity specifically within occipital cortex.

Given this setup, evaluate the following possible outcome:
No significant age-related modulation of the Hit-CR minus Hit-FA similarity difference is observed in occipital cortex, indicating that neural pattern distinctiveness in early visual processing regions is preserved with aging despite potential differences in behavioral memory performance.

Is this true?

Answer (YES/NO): NO